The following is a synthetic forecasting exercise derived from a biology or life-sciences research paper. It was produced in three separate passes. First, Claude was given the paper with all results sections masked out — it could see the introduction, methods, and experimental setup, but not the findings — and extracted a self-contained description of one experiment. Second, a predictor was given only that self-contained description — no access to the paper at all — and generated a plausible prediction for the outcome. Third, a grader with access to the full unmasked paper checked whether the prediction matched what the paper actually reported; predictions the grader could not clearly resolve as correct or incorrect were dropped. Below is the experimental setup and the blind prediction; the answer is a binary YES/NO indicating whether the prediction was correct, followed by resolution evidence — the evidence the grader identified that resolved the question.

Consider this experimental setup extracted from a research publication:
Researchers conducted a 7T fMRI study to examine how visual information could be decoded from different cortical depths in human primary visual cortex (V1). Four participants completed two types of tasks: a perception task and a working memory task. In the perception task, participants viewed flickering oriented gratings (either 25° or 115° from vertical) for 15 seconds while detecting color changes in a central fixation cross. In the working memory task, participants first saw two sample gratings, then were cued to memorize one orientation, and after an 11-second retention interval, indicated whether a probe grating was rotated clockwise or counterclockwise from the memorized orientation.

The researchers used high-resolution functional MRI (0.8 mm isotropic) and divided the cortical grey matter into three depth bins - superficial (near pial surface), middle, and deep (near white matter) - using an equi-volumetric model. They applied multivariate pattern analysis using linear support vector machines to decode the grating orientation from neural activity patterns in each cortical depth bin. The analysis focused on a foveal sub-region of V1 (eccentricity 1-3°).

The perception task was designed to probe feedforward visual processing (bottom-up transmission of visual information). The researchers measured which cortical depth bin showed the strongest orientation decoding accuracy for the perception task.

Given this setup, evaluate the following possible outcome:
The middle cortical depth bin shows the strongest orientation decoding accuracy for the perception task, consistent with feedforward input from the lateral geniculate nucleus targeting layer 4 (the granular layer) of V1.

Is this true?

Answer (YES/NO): YES